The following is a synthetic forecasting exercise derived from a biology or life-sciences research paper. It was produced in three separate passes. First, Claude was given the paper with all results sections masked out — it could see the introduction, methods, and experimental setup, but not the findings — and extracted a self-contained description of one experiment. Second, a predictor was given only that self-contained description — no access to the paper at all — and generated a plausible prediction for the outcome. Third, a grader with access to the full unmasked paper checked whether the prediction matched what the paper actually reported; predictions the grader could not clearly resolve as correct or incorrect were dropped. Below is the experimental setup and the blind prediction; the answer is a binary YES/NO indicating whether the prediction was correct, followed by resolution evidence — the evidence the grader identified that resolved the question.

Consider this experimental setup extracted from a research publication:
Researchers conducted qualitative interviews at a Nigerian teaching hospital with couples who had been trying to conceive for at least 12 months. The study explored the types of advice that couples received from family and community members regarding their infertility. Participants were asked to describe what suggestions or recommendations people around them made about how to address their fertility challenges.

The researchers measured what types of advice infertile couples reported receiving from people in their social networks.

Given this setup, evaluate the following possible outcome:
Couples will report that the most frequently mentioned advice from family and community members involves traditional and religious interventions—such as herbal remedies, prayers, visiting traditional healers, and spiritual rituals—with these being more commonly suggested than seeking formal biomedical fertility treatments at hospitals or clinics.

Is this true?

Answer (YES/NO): NO